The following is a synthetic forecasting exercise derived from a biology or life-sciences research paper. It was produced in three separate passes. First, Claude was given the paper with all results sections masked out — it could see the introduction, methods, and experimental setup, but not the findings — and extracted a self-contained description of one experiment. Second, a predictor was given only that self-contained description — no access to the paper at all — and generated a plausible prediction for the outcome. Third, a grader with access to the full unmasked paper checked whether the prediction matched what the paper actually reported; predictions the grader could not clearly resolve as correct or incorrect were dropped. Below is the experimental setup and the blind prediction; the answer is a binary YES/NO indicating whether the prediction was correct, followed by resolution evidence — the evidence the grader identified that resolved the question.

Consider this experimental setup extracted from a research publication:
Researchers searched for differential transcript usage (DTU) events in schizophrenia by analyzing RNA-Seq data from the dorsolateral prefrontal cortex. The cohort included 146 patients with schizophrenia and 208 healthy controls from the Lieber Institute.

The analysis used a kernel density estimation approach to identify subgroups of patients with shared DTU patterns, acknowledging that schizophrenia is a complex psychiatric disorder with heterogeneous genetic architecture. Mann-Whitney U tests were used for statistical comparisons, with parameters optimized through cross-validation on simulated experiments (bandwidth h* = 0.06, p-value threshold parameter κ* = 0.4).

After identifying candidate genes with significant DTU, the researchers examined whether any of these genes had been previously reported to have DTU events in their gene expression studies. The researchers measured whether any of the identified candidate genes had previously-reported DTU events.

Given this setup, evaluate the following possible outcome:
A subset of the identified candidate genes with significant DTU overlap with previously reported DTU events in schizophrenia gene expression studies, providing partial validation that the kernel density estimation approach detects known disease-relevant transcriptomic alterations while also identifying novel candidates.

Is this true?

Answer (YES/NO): NO